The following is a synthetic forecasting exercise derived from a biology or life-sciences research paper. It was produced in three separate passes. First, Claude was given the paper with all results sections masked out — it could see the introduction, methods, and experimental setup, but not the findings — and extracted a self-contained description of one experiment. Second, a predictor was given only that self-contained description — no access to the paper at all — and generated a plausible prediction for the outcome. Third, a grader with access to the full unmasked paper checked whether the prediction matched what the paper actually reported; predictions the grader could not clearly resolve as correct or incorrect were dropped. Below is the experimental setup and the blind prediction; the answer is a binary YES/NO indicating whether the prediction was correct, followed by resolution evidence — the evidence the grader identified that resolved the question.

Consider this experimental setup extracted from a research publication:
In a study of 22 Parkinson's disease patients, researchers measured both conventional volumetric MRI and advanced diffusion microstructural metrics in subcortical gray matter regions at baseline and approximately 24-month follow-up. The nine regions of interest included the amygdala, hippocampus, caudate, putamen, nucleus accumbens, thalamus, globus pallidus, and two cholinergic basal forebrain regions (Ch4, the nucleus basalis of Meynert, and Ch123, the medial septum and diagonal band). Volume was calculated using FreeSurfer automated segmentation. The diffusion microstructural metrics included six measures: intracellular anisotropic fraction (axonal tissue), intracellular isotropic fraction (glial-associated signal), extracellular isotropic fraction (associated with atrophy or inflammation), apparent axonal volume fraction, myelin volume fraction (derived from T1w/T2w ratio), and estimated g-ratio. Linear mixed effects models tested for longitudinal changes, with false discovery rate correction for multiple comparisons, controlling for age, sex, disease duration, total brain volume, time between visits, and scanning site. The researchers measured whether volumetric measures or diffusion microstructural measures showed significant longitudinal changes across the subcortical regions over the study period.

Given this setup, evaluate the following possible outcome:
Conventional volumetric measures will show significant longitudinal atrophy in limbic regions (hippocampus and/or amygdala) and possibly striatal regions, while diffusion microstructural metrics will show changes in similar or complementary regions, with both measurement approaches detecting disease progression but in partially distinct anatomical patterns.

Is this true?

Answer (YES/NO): NO